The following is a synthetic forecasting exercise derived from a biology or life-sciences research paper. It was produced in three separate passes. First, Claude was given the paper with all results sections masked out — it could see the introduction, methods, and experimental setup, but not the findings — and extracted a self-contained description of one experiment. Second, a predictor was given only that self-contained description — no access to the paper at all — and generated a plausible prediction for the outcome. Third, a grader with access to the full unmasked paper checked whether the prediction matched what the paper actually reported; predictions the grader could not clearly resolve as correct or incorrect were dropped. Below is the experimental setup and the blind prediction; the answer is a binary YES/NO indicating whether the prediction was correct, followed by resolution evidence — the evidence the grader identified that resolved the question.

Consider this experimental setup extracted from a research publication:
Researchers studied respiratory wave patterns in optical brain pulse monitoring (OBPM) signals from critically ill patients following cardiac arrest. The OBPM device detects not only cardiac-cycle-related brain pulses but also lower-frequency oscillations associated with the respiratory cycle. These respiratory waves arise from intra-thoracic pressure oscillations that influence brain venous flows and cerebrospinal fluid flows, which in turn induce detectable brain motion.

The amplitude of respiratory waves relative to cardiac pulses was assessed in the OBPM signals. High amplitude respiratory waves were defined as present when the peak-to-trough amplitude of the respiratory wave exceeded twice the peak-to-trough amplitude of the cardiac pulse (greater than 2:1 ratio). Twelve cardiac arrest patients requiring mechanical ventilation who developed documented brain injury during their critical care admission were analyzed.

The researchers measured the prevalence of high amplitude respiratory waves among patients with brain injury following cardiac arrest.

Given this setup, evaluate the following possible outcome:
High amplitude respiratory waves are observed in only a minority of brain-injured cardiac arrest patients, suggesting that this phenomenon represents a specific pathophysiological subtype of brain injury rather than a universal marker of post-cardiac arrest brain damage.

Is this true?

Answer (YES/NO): NO